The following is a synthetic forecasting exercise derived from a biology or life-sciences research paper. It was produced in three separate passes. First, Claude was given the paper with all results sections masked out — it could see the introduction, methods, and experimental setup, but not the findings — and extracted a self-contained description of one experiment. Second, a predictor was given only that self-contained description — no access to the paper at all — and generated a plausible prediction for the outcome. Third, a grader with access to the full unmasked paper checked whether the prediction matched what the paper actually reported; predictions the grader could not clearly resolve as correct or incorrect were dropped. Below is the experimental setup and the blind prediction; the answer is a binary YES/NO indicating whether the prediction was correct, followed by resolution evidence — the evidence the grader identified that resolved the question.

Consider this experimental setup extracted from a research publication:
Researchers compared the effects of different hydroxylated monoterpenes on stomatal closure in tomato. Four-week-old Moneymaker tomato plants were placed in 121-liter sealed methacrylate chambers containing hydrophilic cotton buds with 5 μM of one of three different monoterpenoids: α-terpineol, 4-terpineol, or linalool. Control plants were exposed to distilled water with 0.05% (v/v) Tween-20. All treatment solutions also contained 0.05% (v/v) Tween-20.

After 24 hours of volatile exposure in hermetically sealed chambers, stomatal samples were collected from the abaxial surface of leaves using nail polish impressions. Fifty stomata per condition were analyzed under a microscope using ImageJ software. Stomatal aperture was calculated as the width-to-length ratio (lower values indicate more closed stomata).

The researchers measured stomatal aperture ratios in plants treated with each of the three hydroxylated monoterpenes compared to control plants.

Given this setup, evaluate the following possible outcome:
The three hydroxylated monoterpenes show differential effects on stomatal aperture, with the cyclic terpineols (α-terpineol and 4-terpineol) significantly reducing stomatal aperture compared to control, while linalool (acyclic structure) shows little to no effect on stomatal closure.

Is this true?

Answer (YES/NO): NO